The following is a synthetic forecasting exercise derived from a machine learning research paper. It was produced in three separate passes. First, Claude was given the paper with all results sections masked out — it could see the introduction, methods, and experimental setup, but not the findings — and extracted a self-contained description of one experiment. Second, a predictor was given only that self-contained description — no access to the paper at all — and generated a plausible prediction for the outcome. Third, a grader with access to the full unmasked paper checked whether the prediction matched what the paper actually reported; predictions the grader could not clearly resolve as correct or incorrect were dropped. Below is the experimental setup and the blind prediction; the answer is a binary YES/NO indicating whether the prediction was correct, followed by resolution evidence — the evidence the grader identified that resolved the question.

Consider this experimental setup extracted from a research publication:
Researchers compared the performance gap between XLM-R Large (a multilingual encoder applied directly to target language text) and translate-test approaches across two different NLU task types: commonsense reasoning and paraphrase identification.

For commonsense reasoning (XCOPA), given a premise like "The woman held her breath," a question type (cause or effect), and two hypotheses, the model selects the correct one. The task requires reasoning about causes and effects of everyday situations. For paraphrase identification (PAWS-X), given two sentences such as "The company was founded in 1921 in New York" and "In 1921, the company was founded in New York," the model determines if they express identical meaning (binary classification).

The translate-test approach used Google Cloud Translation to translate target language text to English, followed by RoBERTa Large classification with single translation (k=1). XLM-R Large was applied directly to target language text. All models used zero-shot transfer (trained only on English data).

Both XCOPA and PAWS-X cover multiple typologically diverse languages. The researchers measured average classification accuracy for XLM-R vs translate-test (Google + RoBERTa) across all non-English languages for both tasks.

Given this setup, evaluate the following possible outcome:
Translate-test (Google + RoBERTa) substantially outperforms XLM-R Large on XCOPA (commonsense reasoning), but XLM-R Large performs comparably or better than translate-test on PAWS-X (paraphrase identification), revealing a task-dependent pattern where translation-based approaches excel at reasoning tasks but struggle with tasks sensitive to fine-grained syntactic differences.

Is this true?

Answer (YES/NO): YES